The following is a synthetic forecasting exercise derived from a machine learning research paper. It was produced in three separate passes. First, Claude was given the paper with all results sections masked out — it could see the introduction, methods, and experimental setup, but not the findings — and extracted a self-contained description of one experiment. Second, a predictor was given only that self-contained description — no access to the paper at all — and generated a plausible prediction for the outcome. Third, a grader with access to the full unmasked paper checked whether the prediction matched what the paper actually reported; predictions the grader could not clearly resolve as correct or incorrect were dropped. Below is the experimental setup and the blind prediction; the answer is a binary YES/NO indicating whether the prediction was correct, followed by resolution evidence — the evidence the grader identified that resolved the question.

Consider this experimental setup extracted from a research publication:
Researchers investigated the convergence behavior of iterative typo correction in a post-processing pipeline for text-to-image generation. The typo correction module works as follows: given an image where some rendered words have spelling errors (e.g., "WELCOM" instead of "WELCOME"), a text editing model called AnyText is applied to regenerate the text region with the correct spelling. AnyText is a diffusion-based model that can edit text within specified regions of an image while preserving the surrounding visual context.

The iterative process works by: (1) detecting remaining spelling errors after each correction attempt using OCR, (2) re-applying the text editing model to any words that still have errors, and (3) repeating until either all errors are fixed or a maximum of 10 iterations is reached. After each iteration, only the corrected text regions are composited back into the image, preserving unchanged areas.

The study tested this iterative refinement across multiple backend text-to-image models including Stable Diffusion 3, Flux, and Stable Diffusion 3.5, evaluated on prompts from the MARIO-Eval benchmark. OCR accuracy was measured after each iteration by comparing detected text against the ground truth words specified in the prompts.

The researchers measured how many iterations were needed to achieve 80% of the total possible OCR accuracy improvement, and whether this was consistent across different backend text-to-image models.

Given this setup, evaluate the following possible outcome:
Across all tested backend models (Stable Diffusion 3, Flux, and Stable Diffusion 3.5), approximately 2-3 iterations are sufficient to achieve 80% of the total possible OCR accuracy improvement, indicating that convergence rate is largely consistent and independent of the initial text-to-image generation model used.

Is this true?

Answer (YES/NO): NO